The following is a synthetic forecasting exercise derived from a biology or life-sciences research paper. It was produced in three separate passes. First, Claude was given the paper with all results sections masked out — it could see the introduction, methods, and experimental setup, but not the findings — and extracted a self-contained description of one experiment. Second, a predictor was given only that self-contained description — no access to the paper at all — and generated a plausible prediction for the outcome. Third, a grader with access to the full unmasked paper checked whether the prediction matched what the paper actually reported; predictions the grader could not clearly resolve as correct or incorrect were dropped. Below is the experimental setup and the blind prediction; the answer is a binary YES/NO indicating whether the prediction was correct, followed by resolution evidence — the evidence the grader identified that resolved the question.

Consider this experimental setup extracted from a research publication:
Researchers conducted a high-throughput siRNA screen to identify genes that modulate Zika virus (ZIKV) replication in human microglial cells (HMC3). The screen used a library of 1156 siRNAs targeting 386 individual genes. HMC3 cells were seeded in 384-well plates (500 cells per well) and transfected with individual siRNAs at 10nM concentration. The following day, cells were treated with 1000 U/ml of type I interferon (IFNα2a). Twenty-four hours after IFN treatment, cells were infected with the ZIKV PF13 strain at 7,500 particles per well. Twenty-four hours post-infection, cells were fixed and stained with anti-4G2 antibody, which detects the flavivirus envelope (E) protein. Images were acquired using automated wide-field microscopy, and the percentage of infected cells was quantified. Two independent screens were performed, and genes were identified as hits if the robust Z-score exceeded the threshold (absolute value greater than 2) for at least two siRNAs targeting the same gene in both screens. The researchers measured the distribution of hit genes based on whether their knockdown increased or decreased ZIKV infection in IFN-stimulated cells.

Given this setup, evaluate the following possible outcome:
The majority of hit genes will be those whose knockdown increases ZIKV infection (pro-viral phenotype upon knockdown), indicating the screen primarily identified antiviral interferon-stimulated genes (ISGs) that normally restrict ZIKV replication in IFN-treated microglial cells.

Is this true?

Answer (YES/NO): NO